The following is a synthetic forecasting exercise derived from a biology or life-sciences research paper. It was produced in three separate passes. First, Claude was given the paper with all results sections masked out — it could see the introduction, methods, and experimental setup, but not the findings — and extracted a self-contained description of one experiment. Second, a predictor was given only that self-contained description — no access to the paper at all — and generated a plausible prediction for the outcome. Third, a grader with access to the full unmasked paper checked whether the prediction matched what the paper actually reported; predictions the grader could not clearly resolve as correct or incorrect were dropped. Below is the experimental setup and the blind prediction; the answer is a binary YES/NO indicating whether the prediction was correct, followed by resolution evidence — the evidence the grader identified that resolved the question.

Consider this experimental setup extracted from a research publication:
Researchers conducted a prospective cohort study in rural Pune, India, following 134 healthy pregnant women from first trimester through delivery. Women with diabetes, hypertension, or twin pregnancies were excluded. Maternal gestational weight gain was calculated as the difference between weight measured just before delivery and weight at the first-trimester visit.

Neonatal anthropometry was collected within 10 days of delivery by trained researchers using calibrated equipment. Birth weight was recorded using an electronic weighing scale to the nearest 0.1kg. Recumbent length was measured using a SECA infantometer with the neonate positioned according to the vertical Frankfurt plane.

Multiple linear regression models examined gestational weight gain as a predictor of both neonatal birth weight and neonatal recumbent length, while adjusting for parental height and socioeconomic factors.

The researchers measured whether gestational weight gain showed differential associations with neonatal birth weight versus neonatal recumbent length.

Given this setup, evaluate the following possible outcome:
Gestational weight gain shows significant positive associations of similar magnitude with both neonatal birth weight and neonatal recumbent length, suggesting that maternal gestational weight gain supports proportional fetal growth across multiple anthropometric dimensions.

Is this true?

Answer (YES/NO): NO